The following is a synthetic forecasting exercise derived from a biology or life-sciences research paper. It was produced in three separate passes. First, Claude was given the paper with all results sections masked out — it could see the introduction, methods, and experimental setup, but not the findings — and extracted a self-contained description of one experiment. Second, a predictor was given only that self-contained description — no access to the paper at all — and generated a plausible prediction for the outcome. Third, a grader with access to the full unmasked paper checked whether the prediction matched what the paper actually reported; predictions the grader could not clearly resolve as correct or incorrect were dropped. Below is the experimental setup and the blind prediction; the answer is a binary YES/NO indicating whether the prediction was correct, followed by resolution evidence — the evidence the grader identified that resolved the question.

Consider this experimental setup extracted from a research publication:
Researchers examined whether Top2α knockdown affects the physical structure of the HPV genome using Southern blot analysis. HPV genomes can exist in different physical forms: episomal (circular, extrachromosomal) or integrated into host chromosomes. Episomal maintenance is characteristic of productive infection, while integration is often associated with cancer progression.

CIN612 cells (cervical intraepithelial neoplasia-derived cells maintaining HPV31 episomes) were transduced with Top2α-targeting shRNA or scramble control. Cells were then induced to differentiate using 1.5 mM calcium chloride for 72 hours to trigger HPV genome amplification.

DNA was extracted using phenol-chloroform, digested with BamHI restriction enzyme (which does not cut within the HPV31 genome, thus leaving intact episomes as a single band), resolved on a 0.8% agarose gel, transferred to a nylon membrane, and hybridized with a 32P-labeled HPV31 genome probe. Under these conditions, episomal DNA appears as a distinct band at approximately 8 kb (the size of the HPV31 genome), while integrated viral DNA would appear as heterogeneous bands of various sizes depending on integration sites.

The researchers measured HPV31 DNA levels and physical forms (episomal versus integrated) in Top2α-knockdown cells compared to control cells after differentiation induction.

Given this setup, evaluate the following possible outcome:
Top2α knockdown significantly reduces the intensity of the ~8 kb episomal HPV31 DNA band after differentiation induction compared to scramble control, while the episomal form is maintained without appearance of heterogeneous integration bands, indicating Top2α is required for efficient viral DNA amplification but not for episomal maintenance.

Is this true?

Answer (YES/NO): NO